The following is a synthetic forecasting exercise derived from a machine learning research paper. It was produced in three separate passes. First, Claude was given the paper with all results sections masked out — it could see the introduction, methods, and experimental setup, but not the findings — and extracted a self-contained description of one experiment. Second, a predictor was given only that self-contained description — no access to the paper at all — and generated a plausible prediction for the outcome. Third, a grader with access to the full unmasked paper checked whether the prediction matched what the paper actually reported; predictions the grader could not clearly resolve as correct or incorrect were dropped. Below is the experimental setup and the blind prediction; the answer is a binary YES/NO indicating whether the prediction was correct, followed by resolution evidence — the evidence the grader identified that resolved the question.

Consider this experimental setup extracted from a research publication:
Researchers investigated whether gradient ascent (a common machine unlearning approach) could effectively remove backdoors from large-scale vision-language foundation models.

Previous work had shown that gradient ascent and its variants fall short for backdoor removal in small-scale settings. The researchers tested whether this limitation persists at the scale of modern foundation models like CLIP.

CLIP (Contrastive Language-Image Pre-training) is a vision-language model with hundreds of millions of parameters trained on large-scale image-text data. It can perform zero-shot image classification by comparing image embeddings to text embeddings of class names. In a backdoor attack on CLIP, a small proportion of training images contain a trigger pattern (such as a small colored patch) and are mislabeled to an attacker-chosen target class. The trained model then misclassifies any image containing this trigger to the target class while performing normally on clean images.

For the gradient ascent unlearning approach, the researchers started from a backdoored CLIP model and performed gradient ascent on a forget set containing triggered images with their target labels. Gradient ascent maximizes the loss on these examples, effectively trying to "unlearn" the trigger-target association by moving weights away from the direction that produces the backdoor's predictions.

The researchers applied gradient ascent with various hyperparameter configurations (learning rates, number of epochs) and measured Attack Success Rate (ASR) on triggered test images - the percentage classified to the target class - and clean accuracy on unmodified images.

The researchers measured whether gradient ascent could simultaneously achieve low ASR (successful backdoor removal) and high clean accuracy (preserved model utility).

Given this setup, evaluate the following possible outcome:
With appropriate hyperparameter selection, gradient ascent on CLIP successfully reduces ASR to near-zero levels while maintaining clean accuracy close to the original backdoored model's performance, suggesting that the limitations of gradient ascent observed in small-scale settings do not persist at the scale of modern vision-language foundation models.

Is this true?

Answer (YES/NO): YES